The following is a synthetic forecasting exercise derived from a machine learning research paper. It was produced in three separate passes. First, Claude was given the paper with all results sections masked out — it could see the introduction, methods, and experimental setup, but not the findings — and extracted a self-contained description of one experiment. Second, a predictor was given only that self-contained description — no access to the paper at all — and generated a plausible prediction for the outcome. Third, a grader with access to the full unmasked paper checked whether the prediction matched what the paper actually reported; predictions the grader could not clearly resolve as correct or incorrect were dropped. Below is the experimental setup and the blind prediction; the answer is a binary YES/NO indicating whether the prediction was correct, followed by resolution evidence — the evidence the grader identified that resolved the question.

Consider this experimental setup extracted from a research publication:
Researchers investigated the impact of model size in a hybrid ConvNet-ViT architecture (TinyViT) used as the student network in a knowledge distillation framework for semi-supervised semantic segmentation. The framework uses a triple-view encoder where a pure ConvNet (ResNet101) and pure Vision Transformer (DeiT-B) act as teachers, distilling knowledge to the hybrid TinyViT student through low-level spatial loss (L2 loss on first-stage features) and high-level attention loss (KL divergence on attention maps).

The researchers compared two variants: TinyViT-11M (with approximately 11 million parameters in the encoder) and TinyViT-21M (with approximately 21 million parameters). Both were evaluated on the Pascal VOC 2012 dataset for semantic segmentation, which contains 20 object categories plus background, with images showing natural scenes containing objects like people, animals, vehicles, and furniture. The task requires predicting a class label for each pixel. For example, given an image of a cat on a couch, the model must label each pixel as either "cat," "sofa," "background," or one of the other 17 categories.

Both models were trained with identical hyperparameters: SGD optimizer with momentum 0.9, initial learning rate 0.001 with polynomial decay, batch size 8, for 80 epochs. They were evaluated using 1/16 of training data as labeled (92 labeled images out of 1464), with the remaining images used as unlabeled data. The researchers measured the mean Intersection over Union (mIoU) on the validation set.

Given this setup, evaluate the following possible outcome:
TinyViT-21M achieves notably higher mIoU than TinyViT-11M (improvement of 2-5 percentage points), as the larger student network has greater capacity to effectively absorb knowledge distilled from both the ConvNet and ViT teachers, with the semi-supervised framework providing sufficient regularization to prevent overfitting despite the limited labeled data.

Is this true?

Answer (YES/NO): YES